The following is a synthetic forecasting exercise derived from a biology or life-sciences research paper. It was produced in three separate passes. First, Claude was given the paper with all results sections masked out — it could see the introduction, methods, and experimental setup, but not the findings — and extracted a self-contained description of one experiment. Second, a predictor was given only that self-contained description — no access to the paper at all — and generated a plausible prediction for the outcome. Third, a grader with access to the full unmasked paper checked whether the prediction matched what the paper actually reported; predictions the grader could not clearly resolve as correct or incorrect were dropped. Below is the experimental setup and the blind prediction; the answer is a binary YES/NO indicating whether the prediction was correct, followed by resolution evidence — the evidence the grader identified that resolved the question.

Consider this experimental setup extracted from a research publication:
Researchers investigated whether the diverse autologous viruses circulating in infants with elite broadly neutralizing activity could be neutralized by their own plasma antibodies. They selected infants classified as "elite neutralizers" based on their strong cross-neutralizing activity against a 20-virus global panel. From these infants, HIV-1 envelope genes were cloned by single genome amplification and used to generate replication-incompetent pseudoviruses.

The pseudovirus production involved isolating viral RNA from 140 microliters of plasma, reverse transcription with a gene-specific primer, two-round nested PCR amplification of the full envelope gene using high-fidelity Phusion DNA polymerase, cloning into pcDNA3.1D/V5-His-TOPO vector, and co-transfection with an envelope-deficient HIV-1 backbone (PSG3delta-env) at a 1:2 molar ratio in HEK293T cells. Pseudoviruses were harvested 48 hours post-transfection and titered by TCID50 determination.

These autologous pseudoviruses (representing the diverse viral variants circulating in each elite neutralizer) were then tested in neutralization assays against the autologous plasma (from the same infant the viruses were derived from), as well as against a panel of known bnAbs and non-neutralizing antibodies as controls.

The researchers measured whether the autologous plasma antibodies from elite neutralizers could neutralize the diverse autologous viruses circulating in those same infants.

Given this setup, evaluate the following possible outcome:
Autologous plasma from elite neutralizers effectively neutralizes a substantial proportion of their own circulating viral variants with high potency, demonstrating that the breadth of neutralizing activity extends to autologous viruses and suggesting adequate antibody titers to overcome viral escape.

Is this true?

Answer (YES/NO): NO